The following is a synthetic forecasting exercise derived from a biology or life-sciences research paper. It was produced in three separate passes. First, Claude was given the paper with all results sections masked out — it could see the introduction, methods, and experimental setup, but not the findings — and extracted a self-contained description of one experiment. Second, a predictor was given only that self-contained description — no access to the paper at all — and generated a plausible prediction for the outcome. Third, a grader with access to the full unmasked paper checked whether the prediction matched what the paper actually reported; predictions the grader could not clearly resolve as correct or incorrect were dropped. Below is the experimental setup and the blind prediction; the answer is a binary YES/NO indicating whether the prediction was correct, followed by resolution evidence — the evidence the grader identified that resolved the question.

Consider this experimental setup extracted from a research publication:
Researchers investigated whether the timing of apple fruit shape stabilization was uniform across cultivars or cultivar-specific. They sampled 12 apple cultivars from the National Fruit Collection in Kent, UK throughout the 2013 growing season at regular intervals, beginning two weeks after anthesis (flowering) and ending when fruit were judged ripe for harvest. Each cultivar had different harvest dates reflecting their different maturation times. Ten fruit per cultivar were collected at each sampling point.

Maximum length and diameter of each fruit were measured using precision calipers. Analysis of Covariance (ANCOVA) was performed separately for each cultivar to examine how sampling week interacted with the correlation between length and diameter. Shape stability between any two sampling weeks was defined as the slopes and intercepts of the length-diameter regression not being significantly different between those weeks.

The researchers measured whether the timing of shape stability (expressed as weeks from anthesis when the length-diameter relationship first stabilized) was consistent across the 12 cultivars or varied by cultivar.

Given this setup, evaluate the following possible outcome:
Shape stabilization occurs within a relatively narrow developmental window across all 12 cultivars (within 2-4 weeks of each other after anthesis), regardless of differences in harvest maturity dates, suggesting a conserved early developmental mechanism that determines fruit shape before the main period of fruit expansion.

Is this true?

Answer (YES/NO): NO